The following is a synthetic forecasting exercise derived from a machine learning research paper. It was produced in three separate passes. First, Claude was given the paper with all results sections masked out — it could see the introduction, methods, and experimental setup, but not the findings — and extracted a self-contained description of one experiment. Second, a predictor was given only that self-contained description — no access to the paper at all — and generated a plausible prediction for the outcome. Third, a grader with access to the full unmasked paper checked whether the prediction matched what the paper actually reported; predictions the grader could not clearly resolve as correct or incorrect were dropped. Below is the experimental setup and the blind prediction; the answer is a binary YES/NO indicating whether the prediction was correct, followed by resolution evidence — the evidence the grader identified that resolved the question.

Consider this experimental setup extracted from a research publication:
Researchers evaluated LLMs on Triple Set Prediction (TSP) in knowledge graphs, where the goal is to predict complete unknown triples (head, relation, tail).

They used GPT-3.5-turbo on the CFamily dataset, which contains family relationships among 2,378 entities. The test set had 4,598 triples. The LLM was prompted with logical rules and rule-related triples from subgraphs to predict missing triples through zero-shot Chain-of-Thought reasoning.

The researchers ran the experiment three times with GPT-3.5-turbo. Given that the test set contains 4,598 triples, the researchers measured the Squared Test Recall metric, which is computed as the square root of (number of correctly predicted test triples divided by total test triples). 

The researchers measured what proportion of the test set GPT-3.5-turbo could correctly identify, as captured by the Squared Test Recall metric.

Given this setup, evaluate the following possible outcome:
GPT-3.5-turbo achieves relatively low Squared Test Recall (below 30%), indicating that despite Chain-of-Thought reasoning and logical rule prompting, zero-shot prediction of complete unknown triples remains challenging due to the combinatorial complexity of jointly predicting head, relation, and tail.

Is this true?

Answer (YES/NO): YES